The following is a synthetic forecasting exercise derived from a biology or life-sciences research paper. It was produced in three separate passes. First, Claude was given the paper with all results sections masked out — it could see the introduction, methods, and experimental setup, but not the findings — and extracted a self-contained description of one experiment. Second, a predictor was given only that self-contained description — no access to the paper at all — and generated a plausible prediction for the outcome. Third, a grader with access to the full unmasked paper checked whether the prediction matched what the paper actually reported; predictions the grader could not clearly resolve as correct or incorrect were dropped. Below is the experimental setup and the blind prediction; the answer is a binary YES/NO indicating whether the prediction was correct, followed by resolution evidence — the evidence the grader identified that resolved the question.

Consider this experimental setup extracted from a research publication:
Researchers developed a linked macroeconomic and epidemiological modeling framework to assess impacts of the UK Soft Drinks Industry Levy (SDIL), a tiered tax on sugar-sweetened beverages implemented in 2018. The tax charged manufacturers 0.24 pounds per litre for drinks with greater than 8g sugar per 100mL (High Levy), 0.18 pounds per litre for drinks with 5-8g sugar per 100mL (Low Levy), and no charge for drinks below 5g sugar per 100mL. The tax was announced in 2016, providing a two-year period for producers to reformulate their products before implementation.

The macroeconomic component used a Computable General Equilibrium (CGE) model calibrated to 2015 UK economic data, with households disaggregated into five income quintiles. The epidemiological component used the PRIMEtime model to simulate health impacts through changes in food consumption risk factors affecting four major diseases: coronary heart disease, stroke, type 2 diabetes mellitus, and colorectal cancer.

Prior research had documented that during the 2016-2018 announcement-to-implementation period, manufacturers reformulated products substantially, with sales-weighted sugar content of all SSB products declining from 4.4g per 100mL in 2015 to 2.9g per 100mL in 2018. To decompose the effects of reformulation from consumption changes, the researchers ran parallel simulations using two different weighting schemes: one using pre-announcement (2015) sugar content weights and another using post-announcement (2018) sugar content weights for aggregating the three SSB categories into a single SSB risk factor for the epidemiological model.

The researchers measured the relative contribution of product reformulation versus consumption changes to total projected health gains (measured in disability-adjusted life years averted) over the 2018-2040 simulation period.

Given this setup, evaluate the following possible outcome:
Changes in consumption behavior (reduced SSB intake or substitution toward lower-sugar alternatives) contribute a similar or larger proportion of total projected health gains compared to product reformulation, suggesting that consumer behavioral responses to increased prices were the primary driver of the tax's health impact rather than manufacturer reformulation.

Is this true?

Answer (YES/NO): YES